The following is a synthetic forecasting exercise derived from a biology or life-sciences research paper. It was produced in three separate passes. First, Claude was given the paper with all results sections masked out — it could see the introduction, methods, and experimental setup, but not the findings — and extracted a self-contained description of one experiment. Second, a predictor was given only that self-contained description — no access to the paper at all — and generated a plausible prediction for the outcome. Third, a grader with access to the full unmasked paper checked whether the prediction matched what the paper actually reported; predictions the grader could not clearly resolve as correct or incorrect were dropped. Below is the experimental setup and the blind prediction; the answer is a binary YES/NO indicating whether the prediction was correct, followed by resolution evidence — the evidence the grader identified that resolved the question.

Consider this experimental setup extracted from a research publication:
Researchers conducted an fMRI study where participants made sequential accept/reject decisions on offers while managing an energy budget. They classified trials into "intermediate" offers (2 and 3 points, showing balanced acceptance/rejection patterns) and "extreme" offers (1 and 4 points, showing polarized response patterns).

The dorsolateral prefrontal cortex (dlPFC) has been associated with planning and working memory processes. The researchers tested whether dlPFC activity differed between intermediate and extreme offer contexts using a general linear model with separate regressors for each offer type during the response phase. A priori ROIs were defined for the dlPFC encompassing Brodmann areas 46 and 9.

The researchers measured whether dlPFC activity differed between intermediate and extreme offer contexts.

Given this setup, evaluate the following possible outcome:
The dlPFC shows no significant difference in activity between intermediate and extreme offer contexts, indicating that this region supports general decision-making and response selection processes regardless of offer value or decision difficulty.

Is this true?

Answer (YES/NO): NO